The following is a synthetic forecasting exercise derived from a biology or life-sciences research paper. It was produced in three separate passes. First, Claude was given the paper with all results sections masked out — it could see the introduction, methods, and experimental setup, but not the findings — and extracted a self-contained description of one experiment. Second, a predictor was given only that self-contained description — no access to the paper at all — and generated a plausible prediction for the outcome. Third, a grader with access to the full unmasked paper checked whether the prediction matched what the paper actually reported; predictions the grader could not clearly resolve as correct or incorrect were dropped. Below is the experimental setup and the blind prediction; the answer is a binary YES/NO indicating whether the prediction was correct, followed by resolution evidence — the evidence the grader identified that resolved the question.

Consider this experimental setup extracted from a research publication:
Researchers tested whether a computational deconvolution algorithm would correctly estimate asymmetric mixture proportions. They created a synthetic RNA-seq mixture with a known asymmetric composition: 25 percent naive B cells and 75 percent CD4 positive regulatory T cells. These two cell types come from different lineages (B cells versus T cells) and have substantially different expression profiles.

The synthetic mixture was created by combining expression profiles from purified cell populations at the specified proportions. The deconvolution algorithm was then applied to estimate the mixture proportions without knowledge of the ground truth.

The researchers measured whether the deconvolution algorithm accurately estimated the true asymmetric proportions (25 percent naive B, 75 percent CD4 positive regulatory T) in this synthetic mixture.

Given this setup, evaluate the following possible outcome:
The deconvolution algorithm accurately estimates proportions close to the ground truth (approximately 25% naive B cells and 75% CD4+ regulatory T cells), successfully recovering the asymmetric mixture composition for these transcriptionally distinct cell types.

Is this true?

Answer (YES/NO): NO